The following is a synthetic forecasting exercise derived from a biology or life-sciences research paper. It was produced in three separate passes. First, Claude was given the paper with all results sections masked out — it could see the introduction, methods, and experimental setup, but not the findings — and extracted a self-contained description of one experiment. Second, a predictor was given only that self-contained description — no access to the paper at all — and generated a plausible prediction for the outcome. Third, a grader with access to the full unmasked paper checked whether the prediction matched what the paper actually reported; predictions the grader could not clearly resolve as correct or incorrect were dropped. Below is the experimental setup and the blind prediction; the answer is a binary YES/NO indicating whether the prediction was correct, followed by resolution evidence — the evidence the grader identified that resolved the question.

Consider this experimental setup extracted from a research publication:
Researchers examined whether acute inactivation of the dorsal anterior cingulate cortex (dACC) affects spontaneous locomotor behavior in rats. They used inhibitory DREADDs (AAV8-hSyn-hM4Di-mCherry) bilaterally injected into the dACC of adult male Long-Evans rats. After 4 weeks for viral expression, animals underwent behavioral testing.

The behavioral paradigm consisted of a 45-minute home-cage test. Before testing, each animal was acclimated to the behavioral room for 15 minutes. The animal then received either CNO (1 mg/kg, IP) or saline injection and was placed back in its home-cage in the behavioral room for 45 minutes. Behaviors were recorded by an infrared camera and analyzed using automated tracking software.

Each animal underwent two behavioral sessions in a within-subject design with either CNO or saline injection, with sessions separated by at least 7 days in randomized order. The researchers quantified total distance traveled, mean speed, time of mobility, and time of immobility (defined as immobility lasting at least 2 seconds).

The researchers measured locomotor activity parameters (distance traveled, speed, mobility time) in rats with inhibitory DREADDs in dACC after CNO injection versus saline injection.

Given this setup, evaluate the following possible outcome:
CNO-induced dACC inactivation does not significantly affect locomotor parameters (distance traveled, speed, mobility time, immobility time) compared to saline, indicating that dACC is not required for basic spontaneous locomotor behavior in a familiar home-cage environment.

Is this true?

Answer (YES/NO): NO